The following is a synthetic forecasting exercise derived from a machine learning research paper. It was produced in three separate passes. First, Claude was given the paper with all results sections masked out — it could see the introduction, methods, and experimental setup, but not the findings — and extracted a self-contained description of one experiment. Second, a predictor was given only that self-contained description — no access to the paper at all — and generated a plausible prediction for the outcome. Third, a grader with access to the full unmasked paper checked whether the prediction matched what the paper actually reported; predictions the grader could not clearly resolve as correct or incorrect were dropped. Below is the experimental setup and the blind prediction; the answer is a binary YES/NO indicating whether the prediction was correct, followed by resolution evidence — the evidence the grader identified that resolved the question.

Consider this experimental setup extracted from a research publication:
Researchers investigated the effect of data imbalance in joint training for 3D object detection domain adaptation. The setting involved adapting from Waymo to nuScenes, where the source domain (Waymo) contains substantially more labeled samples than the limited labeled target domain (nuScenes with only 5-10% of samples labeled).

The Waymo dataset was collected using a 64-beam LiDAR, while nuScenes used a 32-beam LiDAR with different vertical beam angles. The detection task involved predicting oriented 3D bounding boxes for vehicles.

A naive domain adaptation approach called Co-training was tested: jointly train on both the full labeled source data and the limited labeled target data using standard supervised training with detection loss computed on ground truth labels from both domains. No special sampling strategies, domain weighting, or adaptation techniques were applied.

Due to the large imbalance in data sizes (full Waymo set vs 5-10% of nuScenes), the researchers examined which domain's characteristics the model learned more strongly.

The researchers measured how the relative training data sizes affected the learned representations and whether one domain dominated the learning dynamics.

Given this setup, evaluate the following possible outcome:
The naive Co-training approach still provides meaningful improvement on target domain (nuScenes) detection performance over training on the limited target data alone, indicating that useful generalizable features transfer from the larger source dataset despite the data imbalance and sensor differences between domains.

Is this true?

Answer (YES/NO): NO